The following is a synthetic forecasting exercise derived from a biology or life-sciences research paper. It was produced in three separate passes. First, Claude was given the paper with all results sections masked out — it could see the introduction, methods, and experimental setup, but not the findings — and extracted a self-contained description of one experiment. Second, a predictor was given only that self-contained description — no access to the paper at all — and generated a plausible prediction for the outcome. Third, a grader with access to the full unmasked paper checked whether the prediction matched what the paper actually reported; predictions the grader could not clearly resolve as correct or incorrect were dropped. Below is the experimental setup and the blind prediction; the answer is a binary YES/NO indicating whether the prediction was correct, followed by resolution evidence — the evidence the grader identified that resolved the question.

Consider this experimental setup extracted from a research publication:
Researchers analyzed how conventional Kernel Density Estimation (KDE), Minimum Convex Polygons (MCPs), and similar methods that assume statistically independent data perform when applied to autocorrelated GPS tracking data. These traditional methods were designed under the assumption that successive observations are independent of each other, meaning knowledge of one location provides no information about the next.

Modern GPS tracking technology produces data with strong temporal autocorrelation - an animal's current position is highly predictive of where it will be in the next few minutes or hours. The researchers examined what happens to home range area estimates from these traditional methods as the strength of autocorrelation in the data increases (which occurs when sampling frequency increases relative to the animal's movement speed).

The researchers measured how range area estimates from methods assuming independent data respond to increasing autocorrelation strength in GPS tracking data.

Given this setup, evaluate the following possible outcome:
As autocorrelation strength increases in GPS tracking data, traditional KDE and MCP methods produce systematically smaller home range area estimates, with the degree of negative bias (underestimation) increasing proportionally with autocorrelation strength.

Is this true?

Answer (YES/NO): YES